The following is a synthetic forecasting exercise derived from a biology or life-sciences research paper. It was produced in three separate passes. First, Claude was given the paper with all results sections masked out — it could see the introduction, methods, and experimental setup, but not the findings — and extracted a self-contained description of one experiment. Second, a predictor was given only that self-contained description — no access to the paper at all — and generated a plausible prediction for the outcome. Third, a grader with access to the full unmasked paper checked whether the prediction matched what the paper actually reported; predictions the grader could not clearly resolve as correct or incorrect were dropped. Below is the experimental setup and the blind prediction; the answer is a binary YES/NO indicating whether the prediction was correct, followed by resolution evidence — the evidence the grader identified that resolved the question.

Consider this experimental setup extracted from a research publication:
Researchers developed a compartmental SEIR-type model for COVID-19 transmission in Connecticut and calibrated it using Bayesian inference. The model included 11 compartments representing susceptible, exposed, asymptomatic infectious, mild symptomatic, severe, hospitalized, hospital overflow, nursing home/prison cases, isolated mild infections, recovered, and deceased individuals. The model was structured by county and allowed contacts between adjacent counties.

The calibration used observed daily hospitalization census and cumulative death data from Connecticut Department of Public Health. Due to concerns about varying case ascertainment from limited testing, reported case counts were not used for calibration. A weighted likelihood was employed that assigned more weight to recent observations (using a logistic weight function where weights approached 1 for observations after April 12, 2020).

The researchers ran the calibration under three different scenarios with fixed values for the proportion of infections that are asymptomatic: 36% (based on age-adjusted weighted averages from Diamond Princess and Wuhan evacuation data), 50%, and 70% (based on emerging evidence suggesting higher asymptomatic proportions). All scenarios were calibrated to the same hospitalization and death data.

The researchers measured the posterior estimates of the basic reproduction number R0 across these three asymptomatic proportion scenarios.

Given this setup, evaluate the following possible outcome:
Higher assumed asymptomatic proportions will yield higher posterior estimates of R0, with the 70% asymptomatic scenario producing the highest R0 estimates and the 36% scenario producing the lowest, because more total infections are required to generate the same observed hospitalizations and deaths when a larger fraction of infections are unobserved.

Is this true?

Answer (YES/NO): YES